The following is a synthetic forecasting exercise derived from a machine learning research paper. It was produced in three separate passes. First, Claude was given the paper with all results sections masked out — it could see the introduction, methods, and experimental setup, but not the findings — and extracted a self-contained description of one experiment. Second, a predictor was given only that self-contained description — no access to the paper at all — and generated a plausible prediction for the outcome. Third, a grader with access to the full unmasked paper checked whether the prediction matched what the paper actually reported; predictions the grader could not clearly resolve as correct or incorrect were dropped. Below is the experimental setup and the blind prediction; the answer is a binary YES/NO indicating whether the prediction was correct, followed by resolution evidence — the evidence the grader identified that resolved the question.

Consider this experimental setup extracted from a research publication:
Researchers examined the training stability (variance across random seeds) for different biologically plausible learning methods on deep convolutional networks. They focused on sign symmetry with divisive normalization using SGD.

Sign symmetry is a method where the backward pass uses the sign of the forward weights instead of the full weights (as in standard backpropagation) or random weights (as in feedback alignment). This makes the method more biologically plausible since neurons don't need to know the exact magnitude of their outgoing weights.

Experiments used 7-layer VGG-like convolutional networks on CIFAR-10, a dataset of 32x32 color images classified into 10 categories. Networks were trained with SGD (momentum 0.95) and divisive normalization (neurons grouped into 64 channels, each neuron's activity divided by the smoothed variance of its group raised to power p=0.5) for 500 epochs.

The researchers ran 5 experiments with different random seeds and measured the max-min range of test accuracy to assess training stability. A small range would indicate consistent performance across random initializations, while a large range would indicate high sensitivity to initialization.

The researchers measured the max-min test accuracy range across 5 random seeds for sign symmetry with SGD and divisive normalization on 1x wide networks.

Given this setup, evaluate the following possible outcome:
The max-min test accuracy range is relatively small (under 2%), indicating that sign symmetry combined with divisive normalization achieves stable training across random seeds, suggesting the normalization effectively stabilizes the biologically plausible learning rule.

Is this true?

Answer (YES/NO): NO